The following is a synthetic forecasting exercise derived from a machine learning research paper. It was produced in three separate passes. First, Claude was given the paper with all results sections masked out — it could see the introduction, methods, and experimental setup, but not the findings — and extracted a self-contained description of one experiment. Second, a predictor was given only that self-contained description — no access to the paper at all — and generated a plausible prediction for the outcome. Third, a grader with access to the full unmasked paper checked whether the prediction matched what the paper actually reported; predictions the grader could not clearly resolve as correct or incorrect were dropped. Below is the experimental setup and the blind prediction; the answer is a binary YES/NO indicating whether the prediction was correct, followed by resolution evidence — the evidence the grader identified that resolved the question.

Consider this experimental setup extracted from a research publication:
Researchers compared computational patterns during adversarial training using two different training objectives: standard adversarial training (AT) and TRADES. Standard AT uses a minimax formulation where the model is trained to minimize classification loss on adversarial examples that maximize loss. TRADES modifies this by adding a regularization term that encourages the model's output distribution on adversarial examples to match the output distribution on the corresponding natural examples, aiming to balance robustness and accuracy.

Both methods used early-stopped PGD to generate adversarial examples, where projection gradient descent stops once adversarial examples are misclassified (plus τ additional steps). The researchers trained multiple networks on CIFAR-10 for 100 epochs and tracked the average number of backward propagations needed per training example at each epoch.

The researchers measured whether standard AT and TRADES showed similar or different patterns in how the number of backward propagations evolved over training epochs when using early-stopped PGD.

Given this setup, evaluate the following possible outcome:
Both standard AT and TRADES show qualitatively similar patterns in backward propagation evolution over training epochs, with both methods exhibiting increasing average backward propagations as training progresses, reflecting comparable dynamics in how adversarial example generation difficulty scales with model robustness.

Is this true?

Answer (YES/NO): YES